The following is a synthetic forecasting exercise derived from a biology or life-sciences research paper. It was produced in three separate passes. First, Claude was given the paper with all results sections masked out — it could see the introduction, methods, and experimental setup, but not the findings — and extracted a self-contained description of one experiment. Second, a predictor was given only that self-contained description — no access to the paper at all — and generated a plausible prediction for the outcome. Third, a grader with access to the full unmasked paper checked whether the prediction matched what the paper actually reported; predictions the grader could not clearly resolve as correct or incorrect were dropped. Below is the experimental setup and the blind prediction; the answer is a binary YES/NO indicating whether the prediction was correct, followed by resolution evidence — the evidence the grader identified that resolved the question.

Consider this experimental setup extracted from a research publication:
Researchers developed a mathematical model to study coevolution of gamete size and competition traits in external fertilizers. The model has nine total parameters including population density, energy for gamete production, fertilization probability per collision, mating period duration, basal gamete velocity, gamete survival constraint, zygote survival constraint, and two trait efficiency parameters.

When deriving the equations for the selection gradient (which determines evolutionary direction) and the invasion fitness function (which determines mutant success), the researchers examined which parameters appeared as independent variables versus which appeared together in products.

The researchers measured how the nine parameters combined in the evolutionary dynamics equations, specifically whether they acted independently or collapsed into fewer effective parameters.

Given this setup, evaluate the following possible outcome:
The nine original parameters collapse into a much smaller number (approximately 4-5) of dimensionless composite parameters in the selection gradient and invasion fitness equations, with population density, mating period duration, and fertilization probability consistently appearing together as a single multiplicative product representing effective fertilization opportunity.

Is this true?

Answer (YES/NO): YES